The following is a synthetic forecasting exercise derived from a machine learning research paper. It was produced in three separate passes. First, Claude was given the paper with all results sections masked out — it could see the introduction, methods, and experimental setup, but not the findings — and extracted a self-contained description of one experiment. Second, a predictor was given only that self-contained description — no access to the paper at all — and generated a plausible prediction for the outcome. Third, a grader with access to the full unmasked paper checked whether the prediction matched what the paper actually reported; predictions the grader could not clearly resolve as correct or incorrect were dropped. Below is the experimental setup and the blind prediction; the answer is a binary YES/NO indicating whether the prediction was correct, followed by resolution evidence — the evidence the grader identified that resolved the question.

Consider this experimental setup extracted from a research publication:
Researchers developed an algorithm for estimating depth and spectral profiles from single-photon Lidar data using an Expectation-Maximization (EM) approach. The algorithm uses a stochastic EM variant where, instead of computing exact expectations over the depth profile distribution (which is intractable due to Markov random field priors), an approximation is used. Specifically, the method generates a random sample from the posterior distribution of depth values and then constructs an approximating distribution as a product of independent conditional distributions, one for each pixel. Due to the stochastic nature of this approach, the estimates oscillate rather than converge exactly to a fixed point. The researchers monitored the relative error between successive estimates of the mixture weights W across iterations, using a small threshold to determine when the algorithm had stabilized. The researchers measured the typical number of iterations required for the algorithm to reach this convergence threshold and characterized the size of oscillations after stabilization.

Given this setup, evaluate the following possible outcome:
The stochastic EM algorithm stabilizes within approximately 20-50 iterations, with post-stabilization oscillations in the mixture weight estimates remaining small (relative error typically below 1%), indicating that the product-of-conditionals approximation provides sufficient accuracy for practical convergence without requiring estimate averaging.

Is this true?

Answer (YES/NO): NO